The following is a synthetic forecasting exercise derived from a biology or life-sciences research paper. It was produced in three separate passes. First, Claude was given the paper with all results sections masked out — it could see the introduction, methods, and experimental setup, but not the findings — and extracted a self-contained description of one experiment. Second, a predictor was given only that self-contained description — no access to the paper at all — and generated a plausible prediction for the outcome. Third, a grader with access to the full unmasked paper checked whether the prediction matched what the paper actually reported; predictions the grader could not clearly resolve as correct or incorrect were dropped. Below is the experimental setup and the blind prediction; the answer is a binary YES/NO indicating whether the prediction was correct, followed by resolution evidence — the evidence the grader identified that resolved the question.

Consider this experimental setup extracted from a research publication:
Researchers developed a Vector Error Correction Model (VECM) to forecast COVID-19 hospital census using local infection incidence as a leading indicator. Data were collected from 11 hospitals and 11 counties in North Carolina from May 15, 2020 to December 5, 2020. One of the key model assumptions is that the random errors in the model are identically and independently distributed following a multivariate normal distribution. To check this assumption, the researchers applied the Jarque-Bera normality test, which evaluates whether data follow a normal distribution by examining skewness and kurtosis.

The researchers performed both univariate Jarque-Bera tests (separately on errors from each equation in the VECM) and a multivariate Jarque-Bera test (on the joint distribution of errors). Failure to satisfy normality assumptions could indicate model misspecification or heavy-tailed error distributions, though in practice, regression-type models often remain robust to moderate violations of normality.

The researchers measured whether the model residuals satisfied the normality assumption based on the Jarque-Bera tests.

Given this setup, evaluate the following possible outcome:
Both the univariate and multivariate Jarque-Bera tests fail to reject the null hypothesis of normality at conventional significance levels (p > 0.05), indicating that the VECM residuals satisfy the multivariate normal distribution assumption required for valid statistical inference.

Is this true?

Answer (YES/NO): NO